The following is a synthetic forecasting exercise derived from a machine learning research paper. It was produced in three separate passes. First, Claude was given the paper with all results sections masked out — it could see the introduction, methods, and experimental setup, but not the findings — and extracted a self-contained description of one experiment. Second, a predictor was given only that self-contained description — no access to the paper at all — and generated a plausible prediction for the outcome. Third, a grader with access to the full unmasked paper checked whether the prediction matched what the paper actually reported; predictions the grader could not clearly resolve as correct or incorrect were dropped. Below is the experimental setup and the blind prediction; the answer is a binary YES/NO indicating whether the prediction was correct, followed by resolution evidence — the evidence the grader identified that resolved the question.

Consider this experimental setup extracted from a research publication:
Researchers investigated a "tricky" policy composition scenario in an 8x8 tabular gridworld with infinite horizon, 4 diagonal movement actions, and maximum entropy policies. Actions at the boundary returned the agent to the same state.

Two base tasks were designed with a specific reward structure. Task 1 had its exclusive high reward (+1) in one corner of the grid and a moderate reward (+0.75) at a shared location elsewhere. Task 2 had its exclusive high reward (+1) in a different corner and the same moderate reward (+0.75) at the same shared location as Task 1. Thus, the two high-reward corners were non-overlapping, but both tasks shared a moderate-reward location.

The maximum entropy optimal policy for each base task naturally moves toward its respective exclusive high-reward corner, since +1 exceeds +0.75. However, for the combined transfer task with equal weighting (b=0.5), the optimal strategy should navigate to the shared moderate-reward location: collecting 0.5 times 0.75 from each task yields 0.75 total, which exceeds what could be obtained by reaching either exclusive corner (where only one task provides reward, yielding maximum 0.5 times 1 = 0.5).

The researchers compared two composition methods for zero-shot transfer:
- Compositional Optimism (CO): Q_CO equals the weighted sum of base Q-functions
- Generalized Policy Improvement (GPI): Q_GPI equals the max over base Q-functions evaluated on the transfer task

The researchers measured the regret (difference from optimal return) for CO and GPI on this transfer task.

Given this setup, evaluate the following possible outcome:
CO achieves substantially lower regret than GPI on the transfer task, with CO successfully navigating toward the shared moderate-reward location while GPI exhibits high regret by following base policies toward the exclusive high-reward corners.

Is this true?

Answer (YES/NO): NO